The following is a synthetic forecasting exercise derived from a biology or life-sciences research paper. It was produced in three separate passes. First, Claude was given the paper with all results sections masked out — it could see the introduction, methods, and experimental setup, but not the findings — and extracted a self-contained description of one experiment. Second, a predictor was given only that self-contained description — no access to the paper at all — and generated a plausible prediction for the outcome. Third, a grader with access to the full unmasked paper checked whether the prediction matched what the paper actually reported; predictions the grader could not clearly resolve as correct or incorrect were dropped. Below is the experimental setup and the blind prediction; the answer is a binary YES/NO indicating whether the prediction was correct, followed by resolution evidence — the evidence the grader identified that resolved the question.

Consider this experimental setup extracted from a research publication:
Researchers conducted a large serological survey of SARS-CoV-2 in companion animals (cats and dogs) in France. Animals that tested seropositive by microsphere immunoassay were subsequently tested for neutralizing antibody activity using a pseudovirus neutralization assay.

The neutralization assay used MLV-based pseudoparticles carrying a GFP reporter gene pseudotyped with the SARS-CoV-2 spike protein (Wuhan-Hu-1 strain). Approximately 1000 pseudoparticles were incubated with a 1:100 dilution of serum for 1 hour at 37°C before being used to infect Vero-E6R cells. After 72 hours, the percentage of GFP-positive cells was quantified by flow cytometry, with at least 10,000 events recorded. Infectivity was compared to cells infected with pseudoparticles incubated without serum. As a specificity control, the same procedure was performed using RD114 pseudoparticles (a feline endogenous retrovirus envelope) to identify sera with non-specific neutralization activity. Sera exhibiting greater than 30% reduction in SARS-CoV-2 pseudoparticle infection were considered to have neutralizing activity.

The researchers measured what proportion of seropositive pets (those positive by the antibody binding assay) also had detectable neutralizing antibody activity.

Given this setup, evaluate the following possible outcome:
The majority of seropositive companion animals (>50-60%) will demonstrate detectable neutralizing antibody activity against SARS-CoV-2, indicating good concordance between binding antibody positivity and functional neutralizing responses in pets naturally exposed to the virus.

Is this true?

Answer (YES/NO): NO